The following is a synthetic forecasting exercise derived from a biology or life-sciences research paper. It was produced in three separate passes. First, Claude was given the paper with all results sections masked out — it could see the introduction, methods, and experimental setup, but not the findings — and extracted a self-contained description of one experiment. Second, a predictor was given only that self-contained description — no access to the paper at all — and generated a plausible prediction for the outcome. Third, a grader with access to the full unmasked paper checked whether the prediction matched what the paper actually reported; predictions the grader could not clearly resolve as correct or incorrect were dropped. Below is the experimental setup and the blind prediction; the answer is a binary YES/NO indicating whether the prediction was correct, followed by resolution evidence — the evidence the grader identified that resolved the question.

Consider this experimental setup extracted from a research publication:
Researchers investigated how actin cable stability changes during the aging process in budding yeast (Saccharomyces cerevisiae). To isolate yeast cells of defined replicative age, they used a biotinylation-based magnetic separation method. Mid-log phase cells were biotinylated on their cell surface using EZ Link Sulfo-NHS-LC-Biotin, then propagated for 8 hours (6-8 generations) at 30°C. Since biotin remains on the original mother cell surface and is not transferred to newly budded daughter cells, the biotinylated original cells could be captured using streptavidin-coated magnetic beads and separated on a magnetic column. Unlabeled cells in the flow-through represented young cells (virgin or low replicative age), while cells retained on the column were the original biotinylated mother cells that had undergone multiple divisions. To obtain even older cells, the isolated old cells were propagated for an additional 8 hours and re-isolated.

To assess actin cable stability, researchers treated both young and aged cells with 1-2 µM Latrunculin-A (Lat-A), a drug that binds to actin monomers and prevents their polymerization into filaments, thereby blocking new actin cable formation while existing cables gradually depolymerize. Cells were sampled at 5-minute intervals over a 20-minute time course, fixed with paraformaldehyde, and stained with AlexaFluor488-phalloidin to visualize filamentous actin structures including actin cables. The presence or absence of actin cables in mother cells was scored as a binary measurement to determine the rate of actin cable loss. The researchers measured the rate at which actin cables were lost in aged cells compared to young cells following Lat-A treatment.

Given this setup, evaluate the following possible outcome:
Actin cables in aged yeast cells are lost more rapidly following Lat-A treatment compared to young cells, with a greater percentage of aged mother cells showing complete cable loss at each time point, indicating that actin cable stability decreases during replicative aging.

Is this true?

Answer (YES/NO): YES